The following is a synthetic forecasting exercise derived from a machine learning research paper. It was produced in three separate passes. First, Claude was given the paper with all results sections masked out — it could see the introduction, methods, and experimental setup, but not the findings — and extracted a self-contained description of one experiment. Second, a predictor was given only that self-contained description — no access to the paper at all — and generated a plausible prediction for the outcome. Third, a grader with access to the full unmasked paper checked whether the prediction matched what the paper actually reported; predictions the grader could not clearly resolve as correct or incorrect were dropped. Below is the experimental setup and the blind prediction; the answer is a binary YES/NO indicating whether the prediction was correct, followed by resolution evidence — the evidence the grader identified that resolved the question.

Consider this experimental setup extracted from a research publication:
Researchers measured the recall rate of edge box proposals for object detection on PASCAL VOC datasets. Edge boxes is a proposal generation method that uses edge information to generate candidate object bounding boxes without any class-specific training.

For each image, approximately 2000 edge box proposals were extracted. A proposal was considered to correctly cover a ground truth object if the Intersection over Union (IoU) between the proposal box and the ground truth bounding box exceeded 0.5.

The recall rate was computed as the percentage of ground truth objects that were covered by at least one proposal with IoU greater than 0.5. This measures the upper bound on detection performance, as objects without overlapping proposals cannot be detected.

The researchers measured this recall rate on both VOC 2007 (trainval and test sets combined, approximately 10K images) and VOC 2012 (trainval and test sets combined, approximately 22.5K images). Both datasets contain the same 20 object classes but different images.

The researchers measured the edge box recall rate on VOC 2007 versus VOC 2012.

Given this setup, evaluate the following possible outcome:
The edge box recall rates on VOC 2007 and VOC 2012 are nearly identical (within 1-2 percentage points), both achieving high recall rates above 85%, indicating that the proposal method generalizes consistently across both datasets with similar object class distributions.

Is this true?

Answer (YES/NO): YES